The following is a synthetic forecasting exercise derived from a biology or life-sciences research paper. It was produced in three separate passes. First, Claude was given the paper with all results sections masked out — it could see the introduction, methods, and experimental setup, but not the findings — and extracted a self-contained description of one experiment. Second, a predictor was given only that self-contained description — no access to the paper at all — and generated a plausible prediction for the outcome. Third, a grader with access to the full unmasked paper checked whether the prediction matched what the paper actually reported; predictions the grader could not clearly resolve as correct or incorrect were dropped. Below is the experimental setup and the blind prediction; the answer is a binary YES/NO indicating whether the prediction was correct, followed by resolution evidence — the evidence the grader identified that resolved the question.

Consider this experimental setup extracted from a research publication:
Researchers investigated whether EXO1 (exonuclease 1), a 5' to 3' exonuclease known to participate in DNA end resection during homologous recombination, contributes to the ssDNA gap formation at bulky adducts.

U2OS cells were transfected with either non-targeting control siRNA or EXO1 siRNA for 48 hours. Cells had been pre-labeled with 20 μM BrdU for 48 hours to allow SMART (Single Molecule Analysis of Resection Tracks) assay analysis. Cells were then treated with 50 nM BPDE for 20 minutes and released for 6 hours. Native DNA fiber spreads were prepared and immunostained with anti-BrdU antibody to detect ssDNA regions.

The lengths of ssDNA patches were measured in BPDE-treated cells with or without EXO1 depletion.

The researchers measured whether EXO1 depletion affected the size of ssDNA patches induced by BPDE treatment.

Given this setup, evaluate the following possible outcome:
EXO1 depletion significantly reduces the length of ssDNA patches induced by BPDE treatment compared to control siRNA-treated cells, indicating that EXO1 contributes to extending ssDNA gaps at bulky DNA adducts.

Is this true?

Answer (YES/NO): YES